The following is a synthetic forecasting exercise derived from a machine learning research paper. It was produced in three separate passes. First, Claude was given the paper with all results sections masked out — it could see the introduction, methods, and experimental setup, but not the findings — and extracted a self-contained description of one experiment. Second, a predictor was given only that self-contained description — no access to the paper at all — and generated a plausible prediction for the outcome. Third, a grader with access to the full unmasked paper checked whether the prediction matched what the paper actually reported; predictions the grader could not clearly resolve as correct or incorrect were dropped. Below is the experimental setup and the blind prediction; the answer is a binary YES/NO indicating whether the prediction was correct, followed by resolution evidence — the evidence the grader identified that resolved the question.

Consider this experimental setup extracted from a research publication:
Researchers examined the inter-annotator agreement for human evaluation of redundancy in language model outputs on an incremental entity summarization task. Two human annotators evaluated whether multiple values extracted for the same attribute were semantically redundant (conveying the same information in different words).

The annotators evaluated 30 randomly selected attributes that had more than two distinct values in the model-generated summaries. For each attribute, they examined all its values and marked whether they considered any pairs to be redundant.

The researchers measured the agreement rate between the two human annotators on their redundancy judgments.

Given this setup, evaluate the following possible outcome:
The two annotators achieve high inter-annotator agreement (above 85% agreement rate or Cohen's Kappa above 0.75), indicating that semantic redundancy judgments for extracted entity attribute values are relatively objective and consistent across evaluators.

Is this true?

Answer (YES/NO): NO